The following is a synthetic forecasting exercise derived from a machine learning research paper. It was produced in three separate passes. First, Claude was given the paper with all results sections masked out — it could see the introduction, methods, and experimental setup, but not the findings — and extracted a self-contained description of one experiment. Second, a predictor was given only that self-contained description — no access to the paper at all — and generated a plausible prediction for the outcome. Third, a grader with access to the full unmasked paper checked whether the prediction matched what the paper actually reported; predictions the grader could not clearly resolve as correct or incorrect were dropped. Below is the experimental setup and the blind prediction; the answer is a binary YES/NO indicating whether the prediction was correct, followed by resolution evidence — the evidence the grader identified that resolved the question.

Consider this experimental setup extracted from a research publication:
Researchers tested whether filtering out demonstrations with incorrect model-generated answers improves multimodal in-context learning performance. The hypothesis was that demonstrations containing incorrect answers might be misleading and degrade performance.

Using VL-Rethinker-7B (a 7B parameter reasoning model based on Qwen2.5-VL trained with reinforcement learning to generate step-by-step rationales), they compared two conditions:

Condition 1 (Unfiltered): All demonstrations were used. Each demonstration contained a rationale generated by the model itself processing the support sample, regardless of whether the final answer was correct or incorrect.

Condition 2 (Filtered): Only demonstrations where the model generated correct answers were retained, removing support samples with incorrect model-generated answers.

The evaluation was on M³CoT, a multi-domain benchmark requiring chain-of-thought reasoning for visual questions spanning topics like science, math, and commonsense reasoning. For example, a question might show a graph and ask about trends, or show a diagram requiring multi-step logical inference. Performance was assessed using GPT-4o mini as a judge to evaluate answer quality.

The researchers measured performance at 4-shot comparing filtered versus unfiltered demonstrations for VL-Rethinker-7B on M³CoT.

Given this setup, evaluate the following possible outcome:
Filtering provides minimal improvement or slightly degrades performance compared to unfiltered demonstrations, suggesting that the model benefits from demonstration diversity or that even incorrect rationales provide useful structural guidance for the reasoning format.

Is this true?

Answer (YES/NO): YES